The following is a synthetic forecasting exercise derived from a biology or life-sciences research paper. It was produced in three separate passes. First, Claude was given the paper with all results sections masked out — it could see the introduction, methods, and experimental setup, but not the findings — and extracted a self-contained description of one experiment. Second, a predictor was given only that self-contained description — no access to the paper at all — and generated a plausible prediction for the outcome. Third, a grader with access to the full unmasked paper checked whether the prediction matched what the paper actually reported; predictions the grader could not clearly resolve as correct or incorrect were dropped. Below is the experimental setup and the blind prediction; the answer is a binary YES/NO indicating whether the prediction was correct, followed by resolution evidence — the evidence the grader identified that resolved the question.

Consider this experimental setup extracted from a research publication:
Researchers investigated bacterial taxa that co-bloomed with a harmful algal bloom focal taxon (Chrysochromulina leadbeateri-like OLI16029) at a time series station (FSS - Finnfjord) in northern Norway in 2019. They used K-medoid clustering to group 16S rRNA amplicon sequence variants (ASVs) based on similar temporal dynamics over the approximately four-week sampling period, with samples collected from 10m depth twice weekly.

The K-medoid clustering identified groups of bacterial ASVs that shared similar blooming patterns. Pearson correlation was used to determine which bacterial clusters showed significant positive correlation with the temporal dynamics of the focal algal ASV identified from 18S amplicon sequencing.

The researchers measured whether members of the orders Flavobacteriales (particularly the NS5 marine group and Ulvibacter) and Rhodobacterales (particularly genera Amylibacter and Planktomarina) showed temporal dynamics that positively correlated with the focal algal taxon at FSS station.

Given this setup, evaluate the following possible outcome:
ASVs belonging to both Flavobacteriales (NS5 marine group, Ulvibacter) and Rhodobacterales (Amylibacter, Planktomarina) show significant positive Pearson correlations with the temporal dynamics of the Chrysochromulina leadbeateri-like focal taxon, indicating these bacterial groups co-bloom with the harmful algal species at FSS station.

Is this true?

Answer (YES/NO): YES